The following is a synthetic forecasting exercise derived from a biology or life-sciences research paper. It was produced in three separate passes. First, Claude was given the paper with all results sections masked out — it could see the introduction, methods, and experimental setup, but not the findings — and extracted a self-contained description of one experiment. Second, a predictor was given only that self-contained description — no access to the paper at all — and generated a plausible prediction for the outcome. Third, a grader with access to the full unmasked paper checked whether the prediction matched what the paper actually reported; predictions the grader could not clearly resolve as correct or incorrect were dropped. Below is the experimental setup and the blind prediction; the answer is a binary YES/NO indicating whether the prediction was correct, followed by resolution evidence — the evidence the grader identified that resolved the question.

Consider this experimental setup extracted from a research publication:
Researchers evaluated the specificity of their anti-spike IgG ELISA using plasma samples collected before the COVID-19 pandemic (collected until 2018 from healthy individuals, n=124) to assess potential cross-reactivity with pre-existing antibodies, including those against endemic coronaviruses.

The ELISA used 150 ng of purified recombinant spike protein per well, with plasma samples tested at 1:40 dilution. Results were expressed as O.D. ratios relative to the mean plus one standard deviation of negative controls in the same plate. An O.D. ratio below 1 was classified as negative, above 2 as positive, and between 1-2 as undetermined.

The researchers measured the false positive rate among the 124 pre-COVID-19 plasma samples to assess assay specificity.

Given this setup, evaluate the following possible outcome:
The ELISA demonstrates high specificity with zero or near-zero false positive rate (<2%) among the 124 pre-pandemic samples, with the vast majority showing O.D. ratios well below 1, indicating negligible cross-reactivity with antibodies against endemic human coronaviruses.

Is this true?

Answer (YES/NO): YES